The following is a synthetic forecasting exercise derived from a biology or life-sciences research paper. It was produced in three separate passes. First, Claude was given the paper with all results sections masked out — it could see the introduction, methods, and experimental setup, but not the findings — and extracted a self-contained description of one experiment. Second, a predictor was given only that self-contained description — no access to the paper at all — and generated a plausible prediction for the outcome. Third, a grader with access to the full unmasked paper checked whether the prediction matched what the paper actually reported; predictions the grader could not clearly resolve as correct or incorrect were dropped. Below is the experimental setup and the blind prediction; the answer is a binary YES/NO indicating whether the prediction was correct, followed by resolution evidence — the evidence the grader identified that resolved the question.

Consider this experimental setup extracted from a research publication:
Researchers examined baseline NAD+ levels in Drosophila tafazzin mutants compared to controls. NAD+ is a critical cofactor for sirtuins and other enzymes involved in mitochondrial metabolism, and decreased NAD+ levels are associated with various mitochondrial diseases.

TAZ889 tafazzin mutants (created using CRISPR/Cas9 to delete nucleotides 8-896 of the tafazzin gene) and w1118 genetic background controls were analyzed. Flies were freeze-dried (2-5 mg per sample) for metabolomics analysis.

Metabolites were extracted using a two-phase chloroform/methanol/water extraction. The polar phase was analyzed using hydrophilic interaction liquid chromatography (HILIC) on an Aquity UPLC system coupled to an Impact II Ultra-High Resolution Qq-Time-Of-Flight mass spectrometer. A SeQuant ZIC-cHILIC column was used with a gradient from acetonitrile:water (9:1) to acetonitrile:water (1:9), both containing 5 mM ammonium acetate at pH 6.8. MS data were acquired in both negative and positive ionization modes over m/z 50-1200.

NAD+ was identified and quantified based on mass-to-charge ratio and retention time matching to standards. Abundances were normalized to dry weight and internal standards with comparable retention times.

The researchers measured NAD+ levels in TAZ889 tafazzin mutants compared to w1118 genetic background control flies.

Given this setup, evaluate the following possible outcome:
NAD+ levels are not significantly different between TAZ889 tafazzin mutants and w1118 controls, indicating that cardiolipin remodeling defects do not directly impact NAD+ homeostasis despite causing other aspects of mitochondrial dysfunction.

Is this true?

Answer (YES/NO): NO